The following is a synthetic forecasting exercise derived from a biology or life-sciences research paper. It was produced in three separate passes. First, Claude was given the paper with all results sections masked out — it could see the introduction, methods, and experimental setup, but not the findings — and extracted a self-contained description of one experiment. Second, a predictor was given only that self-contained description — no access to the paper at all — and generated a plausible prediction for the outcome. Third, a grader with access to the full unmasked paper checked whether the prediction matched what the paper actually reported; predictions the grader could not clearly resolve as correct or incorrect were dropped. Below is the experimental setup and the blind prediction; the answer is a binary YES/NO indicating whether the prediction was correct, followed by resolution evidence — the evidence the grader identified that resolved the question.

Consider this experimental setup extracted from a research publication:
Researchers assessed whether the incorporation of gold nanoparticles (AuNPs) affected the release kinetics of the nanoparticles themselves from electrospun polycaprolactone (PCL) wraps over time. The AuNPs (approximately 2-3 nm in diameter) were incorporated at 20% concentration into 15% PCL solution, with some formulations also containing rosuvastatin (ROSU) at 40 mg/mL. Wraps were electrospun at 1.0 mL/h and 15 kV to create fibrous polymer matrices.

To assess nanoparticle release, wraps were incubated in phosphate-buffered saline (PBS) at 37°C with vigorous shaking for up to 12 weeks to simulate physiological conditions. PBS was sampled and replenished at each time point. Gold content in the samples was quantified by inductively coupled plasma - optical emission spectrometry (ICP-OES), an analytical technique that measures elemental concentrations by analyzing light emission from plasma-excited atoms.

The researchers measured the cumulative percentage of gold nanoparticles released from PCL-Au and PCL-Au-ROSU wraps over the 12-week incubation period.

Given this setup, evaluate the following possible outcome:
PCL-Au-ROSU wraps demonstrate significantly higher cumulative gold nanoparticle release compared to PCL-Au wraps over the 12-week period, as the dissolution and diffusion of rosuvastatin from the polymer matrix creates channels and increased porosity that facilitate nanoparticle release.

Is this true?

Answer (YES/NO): NO